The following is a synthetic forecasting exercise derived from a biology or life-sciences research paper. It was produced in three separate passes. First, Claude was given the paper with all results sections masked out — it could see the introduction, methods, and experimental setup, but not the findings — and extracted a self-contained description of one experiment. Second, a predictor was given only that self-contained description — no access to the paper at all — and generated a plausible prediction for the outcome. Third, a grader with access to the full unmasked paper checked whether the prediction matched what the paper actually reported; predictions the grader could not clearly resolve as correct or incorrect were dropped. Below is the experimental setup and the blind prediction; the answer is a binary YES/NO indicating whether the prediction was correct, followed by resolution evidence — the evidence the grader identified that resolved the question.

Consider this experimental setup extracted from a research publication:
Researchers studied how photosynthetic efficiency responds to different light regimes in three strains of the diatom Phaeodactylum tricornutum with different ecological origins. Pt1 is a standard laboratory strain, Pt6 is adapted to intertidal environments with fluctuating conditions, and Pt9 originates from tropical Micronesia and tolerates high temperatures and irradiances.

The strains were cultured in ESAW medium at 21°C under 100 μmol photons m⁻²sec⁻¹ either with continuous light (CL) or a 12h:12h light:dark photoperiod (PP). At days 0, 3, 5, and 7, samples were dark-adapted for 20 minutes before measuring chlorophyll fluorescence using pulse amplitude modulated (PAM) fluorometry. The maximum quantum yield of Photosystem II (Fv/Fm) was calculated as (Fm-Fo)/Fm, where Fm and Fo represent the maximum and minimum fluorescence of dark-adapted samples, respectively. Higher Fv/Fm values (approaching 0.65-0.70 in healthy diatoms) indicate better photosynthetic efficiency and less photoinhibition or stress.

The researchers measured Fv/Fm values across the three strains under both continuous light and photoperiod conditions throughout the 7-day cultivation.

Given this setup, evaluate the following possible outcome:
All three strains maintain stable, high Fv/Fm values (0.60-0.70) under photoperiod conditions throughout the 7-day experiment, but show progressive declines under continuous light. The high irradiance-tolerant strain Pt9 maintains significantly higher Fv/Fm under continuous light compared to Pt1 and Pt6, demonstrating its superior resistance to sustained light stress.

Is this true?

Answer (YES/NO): YES